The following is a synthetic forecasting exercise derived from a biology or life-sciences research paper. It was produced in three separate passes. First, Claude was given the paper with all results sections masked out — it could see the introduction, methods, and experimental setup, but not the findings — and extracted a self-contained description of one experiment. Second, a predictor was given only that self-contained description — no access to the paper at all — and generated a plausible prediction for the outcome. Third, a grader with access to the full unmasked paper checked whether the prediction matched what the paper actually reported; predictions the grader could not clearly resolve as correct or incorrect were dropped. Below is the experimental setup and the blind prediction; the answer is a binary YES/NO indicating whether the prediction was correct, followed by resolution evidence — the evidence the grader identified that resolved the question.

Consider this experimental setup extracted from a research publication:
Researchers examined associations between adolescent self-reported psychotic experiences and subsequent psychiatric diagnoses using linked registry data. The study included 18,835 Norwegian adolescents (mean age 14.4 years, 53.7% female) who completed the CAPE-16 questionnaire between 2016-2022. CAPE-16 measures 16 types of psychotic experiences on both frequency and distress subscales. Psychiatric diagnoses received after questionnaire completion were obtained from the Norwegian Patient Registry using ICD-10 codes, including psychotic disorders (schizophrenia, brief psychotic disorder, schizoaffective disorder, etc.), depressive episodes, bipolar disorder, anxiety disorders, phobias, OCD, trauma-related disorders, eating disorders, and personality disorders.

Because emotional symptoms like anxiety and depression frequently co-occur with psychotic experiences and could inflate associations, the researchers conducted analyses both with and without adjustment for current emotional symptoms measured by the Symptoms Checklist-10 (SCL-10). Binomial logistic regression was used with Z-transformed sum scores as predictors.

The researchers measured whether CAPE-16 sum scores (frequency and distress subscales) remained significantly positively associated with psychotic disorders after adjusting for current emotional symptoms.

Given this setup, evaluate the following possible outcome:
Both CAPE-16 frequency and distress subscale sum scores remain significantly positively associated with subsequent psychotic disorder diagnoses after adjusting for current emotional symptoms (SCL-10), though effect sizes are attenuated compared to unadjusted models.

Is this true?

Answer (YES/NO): YES